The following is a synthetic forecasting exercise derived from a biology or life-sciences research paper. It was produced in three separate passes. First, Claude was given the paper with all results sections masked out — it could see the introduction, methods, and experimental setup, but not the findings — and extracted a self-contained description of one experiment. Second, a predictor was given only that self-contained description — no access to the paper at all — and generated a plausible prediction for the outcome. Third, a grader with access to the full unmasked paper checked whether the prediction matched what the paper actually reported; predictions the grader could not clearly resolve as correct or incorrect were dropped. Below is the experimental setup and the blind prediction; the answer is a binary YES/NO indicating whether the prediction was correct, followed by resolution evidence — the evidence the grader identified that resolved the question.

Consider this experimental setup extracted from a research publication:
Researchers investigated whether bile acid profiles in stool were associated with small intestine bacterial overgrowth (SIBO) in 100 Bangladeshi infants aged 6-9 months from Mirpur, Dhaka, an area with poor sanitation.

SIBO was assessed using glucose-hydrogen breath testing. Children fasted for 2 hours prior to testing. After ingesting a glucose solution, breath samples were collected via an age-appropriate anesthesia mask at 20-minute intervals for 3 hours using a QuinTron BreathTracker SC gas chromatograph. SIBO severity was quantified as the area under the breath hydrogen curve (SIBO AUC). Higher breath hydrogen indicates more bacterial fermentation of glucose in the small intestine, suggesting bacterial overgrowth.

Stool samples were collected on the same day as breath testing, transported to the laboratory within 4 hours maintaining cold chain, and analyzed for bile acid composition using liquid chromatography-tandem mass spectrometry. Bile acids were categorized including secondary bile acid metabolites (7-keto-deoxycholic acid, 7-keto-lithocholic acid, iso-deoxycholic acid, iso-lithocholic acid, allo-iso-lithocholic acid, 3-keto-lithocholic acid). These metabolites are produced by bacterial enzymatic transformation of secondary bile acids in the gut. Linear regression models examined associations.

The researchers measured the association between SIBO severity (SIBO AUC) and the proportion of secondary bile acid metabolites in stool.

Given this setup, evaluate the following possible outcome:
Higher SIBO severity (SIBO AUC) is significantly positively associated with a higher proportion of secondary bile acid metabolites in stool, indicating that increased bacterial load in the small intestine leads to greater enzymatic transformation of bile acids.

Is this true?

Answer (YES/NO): NO